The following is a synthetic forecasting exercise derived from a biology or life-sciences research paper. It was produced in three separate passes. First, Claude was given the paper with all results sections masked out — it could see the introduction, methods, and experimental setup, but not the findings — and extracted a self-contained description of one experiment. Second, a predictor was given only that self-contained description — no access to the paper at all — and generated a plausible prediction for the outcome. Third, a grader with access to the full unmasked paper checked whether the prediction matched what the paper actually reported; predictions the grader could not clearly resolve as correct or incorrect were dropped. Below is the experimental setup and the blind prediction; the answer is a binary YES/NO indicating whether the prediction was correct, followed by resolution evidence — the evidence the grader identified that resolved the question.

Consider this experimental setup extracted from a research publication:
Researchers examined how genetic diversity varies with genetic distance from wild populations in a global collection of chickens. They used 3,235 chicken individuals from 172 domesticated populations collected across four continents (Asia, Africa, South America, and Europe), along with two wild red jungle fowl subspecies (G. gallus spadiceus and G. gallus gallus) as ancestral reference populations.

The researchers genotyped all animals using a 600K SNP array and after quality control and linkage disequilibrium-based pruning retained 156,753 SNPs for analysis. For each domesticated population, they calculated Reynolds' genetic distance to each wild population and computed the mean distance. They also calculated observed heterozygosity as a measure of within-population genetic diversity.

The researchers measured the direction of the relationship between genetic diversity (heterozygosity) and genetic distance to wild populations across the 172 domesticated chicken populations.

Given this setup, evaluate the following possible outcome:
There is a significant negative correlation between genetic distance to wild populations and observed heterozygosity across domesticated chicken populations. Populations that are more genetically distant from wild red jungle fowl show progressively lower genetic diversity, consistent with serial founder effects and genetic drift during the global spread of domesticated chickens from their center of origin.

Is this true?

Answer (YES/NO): YES